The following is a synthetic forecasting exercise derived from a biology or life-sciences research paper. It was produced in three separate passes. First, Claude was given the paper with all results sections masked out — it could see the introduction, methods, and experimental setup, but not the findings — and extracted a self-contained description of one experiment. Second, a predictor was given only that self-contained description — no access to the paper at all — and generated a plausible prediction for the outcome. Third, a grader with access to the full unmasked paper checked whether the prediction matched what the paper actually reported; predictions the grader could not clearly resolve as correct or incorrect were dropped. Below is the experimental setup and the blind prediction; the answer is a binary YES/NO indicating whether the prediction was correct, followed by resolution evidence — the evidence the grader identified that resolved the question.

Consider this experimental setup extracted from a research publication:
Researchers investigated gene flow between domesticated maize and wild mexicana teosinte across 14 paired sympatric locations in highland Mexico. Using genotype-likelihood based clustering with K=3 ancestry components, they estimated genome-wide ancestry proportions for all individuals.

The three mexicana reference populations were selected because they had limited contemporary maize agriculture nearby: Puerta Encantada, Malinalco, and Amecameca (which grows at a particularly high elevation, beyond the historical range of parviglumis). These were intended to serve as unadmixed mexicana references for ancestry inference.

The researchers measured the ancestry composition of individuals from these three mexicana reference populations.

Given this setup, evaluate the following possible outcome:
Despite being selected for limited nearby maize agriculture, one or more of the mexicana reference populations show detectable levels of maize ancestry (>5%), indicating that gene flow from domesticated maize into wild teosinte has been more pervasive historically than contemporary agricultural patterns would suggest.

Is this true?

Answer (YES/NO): NO